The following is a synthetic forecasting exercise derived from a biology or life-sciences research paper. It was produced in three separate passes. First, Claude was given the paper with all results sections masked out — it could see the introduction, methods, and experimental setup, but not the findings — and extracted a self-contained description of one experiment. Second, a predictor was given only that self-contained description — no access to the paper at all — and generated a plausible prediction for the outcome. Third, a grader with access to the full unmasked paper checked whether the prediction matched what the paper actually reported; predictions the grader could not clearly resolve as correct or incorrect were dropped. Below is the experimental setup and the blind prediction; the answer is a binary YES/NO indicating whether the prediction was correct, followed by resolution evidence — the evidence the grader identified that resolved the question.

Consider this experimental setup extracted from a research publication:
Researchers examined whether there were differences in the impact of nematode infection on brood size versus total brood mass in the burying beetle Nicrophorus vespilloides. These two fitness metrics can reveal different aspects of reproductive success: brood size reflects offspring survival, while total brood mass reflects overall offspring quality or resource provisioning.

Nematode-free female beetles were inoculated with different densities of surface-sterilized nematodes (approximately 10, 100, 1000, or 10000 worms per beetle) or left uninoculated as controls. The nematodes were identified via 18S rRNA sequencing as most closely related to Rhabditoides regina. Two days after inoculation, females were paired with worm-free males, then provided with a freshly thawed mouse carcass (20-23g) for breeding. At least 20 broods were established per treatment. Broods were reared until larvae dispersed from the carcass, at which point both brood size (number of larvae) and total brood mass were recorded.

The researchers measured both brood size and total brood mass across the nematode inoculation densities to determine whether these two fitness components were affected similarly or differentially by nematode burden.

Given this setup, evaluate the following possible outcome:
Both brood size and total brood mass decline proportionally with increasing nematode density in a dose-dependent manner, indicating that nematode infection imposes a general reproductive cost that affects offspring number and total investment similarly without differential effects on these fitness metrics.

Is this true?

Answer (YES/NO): NO